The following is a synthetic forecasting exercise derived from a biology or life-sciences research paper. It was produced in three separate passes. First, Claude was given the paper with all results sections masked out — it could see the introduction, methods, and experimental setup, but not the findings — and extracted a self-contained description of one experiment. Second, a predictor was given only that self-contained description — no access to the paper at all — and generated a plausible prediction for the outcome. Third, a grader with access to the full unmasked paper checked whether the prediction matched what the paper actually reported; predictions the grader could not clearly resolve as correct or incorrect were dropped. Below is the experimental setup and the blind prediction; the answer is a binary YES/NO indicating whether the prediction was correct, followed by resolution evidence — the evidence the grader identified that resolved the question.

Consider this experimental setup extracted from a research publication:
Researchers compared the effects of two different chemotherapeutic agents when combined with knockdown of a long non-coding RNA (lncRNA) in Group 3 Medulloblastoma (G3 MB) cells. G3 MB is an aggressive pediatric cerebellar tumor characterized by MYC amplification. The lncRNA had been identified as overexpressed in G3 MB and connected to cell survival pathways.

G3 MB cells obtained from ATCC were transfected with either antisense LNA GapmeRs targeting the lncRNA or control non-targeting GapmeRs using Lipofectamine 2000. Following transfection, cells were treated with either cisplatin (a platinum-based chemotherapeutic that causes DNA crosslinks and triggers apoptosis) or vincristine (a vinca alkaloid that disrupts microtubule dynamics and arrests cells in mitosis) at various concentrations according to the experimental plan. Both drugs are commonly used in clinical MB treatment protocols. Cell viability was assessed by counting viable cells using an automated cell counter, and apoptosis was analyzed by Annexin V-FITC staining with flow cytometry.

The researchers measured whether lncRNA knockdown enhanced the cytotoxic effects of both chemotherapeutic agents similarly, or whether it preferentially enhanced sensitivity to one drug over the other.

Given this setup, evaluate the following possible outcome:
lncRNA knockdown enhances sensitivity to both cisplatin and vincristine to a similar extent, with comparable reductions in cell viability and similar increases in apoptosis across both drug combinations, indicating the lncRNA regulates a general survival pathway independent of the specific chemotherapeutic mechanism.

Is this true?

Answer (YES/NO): NO